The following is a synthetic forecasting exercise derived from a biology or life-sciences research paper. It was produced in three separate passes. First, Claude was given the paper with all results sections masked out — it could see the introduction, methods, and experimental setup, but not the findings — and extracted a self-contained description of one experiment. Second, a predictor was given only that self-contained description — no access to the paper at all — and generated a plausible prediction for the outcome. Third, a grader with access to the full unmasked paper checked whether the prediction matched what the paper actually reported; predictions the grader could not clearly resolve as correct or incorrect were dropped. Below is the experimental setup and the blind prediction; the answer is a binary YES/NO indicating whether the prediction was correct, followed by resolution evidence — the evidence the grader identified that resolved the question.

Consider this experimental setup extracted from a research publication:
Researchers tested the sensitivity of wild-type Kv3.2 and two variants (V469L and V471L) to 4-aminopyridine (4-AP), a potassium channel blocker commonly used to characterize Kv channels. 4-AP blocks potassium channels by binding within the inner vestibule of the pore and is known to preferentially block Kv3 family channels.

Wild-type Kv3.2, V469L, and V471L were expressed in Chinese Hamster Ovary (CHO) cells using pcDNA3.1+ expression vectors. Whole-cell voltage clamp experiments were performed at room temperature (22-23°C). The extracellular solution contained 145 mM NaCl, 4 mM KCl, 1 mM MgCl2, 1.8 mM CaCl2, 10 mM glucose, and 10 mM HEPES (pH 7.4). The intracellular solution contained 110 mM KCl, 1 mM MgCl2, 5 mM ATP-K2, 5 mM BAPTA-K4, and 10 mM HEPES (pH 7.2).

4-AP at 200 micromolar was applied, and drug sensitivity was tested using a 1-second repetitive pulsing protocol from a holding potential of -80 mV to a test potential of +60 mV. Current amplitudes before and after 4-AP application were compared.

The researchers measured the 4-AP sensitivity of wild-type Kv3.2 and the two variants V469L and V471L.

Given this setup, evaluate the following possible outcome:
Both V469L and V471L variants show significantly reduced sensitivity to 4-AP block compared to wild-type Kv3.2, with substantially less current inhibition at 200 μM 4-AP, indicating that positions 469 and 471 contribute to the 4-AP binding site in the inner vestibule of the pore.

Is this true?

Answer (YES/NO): NO